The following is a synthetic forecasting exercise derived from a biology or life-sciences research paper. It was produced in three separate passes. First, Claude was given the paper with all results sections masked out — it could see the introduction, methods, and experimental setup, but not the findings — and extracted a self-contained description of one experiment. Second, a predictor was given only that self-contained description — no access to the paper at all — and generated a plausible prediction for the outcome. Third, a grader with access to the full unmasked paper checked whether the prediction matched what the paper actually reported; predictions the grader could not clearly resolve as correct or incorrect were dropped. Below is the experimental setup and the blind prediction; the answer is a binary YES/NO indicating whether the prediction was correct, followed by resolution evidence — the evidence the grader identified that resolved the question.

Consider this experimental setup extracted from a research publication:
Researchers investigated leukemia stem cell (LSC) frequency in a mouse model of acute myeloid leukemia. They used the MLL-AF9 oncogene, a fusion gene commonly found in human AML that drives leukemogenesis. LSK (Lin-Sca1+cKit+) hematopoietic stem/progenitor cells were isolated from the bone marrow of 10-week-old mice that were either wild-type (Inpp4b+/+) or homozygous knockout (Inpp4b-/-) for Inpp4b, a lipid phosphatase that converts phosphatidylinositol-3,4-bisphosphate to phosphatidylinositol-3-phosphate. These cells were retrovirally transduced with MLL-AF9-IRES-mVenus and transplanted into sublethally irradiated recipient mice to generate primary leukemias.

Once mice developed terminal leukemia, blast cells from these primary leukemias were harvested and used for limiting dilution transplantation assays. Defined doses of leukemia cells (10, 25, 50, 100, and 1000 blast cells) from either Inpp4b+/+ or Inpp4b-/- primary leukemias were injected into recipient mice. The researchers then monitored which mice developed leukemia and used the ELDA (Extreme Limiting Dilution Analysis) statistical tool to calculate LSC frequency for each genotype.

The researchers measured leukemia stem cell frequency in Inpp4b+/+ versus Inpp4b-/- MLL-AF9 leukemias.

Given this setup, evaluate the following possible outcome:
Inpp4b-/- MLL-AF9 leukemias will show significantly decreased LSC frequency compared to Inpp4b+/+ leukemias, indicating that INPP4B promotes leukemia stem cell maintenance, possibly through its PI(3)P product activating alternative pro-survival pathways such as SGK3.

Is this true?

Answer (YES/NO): YES